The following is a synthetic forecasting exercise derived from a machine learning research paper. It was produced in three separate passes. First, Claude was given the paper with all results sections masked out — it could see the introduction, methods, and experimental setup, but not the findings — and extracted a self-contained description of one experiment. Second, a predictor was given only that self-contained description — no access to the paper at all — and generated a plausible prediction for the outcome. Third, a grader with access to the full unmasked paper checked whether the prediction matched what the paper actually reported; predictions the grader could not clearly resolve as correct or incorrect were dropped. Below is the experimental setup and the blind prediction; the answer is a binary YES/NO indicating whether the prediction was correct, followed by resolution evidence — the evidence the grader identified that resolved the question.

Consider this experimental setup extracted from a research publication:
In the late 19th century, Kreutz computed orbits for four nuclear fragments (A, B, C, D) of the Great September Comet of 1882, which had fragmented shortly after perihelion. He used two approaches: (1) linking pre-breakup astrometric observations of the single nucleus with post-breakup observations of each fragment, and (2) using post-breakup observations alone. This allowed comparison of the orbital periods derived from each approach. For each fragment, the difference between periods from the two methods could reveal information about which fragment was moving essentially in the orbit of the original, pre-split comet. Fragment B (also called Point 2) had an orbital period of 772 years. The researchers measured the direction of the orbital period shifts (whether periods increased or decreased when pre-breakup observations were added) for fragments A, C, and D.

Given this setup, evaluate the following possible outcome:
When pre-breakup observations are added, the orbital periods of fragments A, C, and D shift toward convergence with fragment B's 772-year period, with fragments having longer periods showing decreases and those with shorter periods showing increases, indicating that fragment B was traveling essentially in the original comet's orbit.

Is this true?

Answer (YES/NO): YES